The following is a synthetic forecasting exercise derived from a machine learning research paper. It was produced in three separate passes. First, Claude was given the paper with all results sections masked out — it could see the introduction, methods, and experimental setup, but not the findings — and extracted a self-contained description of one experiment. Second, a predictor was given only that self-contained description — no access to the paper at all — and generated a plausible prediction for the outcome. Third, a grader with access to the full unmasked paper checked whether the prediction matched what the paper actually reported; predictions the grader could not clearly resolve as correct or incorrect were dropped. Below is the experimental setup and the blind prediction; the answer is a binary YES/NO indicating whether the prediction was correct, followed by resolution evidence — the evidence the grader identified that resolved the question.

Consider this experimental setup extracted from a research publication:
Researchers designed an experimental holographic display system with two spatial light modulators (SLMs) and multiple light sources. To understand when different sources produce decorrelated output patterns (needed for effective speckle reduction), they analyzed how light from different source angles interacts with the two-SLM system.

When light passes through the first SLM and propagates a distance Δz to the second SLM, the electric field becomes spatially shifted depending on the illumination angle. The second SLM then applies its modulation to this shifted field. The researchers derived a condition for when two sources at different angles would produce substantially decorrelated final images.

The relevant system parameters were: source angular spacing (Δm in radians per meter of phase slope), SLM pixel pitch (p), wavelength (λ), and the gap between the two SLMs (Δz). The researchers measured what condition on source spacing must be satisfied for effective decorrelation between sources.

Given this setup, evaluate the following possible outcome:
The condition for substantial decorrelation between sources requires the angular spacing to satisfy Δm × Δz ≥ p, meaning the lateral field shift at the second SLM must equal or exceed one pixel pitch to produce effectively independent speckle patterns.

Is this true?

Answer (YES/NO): NO